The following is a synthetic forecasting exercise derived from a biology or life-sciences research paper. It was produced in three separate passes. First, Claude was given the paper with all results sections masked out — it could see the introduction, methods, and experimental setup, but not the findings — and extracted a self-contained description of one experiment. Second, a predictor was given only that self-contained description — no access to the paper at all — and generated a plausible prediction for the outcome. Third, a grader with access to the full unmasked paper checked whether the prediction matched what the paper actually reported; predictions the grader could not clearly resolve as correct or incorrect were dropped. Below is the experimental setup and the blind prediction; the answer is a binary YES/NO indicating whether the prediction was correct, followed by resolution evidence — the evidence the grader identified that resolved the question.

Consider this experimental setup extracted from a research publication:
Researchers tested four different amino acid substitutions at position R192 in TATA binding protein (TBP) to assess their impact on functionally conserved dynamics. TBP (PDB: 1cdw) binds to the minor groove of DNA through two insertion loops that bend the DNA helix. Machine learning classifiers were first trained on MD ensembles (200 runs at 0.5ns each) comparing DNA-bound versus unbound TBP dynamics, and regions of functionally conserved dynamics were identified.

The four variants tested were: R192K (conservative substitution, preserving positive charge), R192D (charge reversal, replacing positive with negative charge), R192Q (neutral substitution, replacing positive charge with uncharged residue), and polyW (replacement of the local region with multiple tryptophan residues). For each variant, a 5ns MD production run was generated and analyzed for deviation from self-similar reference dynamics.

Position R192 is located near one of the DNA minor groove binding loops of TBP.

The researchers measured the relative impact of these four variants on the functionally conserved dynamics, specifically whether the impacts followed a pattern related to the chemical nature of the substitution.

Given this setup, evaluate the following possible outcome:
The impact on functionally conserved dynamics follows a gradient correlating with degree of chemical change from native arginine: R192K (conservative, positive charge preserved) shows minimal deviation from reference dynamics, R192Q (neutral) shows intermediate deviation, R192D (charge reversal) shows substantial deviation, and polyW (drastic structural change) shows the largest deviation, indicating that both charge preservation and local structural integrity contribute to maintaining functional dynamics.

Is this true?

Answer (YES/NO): NO